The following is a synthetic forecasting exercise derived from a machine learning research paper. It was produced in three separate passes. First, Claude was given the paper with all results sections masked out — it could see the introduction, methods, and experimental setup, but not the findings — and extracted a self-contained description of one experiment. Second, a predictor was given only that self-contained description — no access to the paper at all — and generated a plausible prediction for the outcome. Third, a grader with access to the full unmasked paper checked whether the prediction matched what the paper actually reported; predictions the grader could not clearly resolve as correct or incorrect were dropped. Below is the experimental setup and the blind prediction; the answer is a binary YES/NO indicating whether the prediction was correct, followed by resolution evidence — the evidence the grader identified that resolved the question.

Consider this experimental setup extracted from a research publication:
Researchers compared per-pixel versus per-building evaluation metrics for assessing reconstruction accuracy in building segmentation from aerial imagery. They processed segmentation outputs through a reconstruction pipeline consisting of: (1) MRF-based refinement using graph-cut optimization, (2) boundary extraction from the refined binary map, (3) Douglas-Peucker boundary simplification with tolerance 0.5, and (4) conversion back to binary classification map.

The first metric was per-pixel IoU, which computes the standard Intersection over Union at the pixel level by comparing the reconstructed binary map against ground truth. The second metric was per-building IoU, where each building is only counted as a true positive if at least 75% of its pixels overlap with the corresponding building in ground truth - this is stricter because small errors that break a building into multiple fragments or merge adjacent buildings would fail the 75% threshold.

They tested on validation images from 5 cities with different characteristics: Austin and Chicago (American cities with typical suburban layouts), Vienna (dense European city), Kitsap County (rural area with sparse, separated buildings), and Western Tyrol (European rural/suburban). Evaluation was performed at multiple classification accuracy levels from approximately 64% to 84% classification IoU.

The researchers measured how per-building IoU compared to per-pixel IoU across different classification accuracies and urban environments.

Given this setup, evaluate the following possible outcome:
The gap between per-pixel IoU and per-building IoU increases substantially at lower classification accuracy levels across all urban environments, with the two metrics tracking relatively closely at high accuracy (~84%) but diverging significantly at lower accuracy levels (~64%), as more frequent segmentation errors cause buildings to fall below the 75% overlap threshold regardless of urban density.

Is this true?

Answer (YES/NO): NO